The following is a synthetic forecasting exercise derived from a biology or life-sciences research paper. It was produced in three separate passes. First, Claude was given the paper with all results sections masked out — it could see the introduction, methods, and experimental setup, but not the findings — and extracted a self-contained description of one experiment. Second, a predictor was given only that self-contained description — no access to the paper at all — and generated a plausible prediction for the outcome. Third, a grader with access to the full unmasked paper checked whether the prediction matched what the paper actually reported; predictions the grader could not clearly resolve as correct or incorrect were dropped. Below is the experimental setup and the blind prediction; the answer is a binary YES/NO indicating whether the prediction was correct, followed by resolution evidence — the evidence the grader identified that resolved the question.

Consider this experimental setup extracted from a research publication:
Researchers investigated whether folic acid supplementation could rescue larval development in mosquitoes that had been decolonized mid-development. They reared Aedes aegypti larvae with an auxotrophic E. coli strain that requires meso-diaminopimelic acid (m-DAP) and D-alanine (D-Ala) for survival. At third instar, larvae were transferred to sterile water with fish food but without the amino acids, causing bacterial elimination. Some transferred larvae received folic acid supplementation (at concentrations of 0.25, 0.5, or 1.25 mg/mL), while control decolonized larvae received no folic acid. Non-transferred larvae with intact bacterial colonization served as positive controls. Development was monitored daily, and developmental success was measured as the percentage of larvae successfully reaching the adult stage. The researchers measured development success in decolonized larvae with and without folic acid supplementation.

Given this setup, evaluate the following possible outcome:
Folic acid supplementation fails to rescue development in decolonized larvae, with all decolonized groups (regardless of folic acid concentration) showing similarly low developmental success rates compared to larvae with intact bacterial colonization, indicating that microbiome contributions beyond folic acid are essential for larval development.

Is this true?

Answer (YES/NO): NO